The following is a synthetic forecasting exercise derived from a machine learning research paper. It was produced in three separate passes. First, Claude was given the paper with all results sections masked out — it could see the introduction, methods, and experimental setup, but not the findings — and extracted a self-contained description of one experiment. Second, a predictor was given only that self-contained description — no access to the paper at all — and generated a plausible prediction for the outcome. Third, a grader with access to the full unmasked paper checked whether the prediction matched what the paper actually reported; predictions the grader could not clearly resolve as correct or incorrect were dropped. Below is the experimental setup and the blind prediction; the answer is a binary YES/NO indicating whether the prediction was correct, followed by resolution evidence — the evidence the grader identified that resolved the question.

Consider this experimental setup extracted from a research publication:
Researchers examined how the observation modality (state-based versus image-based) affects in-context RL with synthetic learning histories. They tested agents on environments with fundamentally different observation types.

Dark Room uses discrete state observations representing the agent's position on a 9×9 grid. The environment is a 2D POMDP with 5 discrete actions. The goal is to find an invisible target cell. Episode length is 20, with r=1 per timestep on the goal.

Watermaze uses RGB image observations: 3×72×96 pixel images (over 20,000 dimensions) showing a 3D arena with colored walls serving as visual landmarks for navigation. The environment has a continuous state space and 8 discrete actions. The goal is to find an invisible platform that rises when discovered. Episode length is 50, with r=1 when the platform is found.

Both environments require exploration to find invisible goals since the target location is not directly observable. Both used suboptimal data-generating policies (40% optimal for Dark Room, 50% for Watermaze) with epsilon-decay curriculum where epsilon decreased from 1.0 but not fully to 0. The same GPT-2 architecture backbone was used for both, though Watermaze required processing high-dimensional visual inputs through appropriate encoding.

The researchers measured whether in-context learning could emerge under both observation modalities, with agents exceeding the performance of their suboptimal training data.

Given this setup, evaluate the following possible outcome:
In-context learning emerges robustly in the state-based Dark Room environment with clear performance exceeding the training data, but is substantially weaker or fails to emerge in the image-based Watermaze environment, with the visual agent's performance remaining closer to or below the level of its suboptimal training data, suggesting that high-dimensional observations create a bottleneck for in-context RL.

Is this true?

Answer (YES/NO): NO